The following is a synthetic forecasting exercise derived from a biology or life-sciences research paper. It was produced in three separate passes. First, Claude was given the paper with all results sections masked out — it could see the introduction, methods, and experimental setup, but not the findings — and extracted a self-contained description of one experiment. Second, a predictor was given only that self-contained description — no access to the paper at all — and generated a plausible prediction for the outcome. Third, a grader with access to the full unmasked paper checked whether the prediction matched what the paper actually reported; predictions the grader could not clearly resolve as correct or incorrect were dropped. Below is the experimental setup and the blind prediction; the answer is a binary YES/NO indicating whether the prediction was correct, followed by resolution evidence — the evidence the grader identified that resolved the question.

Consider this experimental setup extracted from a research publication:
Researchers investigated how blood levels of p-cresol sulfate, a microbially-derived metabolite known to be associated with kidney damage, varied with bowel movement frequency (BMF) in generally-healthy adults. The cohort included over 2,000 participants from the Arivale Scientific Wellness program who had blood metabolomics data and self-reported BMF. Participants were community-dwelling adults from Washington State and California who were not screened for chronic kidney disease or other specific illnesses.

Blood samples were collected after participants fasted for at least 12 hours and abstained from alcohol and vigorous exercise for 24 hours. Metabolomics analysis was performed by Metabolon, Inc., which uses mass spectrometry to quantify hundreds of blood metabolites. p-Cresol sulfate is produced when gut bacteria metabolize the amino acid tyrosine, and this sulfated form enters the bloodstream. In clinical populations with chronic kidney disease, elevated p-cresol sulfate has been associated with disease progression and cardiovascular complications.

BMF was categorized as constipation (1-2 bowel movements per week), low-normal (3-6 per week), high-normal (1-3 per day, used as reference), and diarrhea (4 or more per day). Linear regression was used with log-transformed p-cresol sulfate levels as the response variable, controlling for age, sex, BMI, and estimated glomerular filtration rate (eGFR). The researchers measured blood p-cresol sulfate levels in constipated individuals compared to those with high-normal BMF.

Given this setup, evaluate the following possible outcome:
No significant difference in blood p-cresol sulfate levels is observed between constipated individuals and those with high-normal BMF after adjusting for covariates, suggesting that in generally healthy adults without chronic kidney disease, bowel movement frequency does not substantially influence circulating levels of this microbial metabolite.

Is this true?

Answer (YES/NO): NO